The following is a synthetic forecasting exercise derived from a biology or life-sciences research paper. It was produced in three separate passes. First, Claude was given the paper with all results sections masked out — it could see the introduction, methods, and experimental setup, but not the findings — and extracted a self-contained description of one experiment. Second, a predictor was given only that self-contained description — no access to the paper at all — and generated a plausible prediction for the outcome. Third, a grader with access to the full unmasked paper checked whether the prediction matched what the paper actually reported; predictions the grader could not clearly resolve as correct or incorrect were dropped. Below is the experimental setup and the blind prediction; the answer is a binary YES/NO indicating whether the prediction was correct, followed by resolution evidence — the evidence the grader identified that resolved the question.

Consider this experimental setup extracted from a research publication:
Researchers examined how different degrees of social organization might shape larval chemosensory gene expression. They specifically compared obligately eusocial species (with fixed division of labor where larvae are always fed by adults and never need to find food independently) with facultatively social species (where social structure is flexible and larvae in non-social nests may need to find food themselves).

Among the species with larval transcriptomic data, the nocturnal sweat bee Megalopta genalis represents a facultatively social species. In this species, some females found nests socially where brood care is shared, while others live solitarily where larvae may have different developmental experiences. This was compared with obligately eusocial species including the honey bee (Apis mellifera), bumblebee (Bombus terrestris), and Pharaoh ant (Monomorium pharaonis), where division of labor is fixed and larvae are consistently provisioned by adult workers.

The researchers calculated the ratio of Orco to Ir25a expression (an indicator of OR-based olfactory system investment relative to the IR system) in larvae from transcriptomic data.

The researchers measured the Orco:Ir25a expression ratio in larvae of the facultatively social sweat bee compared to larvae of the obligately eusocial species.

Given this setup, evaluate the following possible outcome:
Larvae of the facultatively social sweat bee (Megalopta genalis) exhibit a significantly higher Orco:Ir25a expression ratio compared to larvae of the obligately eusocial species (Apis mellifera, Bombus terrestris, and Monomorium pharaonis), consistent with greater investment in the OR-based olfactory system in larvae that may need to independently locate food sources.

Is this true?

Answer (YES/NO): YES